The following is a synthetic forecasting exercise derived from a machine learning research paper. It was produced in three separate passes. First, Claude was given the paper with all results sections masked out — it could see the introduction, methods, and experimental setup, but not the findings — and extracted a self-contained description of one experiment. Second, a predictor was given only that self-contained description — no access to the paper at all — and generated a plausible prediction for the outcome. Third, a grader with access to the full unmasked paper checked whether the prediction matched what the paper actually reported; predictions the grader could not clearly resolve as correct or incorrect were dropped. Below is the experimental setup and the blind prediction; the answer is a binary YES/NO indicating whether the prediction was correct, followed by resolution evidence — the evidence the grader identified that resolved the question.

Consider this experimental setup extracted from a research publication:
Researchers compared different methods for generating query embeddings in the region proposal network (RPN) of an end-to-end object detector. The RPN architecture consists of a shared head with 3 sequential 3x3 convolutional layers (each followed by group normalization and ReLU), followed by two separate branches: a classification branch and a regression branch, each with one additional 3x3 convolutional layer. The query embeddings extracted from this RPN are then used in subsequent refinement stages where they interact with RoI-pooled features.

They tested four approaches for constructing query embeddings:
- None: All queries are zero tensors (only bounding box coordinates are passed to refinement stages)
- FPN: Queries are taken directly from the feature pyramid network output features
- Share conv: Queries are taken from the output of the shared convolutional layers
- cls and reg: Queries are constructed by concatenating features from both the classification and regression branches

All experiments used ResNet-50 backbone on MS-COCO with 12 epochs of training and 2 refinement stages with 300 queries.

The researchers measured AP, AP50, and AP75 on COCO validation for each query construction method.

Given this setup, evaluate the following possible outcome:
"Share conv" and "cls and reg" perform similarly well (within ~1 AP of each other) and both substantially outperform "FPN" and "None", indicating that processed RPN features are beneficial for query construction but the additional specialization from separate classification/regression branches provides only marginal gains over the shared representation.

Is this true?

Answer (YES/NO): NO